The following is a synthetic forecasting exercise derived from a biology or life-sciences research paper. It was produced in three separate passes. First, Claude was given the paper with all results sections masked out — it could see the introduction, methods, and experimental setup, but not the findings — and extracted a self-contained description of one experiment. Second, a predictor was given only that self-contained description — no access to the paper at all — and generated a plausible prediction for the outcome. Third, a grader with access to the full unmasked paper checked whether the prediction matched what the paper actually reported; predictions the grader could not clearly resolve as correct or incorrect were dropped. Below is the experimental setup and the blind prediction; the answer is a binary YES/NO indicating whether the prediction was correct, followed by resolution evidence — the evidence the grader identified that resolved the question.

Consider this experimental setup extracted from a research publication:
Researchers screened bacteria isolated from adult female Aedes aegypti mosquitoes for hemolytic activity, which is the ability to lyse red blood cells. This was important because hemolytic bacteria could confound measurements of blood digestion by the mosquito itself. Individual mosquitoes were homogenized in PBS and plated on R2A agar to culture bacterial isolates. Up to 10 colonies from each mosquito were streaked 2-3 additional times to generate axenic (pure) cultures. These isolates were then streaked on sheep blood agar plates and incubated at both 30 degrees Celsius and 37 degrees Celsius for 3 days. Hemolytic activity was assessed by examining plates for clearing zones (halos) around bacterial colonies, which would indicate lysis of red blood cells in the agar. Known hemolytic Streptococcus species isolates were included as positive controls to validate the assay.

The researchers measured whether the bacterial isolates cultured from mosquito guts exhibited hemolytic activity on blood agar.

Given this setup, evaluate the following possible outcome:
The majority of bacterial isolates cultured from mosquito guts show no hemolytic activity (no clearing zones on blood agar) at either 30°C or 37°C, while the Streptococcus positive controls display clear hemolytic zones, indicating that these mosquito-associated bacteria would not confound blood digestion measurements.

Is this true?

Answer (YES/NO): YES